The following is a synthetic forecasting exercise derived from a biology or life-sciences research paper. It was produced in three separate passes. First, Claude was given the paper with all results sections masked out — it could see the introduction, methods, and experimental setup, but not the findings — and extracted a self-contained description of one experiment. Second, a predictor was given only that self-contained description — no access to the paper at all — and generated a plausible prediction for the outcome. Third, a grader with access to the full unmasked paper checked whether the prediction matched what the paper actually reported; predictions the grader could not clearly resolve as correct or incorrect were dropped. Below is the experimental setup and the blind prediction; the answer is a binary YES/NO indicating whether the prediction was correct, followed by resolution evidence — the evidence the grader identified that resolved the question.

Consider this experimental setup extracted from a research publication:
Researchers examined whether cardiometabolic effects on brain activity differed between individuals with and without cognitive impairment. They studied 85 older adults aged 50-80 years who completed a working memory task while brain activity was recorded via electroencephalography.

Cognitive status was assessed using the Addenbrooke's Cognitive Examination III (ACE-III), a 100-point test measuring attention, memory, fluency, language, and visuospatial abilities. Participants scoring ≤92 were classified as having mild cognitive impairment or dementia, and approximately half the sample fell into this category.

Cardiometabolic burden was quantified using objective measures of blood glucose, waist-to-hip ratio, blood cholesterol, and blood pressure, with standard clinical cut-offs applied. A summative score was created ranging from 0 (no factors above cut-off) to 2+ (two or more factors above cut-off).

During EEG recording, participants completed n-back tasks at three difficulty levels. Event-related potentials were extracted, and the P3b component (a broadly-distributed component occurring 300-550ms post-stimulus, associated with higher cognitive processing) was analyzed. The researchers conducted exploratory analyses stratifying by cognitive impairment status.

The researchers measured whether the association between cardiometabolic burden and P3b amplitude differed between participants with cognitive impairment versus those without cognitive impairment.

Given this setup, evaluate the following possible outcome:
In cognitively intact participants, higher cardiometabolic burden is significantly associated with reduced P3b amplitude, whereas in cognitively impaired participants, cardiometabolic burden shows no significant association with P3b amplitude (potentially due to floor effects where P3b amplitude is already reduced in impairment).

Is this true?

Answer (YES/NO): NO